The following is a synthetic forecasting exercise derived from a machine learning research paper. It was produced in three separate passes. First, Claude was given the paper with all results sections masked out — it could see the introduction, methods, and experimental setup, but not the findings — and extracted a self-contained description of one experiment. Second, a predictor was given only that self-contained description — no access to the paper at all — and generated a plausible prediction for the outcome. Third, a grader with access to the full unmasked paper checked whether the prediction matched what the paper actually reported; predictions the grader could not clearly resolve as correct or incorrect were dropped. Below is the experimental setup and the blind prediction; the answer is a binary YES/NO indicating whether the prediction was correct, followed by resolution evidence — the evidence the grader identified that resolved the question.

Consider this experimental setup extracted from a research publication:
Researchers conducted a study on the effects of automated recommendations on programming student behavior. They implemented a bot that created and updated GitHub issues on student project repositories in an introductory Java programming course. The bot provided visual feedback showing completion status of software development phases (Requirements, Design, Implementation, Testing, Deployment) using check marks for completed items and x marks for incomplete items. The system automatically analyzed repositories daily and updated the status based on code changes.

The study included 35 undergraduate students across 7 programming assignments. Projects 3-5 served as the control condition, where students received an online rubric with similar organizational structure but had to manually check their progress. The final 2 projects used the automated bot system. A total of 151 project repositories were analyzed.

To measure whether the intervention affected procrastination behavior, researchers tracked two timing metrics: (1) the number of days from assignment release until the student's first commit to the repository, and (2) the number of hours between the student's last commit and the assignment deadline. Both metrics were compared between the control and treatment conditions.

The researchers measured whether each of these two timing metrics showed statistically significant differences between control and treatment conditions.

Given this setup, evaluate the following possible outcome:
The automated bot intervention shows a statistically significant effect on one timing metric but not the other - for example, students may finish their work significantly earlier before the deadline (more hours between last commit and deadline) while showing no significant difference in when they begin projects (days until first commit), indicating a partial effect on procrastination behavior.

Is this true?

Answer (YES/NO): NO